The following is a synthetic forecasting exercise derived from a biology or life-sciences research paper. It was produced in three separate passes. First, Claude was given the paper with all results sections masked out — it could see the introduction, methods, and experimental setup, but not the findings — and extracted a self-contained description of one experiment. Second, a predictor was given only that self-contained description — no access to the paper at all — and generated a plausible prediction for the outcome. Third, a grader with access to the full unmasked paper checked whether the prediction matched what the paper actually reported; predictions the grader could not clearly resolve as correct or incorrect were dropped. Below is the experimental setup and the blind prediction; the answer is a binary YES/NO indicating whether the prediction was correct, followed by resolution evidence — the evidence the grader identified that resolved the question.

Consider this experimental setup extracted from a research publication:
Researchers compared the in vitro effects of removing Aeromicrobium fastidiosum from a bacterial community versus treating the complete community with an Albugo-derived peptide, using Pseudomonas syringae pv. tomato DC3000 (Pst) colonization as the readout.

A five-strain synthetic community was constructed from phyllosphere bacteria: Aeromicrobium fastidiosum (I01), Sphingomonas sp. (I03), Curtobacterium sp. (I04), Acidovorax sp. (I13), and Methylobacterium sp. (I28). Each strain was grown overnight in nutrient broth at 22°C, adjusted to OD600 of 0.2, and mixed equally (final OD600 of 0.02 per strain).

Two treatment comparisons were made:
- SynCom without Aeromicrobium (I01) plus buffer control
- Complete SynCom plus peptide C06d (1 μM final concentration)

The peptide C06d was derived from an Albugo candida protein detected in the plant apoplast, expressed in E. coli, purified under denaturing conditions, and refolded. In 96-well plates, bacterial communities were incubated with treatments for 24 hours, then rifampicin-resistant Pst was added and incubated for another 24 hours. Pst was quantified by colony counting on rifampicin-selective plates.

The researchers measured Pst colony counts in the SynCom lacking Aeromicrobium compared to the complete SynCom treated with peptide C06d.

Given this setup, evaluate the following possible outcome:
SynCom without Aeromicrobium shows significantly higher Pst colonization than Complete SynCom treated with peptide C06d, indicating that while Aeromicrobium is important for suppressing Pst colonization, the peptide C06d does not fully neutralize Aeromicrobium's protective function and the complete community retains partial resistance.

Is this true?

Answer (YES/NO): NO